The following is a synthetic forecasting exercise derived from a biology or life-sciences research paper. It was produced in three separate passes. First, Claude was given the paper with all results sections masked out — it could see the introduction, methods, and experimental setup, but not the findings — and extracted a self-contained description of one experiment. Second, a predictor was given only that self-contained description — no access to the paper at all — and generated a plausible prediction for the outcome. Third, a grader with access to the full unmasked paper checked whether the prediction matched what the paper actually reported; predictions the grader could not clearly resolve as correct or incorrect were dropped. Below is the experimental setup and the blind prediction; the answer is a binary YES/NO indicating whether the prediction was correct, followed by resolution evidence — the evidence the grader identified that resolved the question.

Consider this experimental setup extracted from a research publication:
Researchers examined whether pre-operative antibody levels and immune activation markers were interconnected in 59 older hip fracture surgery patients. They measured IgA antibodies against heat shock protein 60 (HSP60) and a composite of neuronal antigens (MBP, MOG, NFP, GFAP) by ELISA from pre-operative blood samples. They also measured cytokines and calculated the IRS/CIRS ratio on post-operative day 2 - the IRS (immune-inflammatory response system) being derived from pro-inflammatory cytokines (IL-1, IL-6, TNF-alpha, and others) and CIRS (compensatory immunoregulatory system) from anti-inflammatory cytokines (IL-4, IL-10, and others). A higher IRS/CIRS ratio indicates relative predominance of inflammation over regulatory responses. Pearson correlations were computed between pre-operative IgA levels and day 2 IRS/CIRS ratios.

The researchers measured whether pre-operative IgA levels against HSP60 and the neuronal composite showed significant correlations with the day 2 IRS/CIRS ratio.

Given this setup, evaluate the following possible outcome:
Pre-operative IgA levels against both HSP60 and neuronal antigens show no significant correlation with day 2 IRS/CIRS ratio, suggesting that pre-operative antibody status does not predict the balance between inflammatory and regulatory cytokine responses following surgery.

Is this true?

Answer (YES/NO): NO